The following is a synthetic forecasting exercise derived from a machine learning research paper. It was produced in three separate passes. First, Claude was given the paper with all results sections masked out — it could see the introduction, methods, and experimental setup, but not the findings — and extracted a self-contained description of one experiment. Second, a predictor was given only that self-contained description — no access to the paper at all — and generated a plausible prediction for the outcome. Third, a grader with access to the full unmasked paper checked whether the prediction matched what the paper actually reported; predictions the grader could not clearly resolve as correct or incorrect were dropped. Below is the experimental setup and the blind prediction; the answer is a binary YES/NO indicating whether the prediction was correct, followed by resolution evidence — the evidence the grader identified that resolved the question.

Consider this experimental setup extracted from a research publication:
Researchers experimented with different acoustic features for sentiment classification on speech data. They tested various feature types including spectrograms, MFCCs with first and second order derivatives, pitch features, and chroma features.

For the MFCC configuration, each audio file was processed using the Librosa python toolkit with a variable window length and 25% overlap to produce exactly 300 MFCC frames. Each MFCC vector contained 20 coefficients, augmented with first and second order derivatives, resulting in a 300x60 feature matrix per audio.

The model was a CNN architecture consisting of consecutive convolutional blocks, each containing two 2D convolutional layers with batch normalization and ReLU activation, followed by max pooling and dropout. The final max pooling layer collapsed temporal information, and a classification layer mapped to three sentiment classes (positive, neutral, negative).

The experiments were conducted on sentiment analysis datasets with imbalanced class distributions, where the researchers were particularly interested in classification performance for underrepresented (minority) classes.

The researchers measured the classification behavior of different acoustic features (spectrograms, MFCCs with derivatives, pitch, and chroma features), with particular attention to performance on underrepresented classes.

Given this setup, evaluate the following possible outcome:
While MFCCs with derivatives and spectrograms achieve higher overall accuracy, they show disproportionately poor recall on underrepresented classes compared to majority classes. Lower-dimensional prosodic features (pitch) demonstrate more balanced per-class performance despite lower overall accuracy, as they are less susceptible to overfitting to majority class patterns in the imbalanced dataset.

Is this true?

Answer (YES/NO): NO